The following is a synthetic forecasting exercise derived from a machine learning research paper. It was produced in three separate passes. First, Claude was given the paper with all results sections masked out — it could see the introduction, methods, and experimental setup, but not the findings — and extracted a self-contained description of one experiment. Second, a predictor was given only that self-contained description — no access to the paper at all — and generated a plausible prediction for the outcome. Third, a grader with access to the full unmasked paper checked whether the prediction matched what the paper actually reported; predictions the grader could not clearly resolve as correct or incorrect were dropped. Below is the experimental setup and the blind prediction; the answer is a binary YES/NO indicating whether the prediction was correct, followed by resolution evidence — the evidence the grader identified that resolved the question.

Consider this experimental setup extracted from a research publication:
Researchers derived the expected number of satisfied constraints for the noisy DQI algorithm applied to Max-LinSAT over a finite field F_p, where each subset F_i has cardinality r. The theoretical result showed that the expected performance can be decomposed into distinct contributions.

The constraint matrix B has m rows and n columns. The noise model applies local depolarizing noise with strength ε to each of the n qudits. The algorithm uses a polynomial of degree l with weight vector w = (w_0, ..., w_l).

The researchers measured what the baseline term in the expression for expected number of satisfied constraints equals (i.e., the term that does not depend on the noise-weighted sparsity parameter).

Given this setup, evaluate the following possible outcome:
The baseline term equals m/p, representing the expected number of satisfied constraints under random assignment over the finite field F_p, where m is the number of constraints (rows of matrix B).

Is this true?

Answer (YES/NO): NO